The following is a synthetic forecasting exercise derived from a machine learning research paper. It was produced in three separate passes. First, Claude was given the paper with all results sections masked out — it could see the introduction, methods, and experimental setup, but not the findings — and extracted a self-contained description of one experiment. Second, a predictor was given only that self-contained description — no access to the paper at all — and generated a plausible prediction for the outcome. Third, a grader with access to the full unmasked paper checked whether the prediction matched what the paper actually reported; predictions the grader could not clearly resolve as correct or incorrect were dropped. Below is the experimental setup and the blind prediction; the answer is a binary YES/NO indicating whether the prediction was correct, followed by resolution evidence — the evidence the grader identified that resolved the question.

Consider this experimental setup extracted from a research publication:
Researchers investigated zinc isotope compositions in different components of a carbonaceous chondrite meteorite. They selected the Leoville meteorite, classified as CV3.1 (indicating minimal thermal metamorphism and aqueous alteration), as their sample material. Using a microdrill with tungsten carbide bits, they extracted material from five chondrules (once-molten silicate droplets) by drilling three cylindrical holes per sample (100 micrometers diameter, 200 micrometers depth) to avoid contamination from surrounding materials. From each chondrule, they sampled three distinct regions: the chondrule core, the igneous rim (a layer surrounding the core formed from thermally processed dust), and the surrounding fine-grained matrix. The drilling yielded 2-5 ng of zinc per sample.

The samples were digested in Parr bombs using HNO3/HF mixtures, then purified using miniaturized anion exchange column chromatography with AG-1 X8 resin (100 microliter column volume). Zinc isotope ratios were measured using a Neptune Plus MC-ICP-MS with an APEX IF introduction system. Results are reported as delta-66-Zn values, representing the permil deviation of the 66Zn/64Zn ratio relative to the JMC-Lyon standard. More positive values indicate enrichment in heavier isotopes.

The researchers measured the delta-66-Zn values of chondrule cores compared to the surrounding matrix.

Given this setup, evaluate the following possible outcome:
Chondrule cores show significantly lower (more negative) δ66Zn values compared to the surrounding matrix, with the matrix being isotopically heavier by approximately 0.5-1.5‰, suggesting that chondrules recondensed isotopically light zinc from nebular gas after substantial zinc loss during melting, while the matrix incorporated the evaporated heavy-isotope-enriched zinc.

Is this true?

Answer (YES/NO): YES